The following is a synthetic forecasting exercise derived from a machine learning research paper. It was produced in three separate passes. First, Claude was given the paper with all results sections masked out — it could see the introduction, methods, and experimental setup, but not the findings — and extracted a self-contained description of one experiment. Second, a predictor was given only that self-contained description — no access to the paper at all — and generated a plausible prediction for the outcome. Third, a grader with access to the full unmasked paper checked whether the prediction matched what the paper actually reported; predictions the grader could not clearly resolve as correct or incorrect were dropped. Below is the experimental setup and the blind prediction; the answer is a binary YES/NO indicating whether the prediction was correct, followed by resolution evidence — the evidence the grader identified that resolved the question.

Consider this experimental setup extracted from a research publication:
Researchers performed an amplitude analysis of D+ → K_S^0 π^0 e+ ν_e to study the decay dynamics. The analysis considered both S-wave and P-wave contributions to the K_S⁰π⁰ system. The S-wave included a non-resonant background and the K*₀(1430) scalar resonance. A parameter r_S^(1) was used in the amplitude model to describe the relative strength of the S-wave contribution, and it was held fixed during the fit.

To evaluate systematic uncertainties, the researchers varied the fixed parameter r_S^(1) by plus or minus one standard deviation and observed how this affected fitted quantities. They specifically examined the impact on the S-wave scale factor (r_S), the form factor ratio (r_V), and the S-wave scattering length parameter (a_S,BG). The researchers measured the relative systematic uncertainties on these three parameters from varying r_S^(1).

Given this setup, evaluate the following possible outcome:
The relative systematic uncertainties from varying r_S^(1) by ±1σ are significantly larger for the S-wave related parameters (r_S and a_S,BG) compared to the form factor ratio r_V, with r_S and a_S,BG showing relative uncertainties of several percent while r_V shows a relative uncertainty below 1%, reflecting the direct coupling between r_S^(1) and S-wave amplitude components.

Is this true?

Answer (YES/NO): NO